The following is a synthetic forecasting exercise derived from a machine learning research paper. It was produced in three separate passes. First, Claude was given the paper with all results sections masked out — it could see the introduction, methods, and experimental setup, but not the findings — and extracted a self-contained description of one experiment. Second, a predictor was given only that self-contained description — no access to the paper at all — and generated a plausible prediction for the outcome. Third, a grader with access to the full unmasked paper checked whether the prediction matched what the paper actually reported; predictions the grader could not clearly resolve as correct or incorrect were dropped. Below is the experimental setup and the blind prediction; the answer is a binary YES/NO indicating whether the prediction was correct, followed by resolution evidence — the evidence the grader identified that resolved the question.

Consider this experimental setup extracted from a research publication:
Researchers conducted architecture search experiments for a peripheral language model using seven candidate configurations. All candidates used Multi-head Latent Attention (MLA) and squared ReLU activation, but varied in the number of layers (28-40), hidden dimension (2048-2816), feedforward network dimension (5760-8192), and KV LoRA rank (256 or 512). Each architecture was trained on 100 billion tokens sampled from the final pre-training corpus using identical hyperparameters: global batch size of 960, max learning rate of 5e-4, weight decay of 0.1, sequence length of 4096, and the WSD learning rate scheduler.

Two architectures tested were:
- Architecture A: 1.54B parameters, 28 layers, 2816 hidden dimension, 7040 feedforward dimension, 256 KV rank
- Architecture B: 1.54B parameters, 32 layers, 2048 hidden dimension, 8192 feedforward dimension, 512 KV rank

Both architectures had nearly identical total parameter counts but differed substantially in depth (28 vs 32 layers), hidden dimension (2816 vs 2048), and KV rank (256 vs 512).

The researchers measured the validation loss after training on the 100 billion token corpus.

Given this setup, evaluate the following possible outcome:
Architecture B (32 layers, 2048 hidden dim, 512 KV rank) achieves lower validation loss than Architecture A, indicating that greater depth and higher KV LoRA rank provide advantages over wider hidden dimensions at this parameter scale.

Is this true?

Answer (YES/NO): YES